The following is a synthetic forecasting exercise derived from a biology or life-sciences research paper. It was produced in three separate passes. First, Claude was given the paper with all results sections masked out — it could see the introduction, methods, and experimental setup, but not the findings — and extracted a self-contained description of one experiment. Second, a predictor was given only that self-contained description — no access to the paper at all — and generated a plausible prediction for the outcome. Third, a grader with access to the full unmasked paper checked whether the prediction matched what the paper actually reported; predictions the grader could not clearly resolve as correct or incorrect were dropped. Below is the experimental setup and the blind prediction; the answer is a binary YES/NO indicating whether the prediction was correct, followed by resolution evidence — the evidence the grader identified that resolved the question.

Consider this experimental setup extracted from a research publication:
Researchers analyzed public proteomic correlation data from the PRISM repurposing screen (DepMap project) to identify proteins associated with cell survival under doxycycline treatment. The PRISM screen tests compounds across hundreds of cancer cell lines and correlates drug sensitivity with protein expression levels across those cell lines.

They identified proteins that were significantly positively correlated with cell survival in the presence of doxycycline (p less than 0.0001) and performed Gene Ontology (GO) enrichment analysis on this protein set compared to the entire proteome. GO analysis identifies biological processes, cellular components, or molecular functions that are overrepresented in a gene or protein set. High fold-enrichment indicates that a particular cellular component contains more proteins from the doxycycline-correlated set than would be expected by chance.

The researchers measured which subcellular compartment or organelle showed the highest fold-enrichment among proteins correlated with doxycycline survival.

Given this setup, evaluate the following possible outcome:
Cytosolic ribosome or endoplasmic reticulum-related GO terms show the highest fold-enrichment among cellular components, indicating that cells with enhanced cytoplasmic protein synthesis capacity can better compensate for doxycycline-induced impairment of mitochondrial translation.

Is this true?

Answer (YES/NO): NO